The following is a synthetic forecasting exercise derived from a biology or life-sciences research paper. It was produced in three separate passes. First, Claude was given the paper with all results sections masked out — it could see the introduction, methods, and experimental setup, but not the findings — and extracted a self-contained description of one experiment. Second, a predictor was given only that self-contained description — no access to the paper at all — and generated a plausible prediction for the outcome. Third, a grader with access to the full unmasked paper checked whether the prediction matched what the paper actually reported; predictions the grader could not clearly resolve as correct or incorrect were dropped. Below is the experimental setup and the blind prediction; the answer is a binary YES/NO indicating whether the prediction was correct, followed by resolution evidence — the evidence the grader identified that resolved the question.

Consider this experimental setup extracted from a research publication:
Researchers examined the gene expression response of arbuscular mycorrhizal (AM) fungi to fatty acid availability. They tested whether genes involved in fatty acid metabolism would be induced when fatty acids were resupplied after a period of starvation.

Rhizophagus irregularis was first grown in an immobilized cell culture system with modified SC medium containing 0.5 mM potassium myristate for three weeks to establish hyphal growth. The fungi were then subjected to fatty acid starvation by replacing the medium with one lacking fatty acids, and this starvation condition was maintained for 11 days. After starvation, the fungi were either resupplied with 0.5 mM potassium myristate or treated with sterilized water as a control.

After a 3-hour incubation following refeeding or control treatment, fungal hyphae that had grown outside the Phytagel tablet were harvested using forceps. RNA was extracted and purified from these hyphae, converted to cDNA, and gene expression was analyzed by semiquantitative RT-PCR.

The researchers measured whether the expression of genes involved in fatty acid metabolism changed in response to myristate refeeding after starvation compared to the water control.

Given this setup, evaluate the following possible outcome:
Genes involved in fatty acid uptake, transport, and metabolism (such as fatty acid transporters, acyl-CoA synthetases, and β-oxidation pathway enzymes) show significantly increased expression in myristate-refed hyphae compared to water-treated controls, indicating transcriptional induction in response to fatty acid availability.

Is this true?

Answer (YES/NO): YES